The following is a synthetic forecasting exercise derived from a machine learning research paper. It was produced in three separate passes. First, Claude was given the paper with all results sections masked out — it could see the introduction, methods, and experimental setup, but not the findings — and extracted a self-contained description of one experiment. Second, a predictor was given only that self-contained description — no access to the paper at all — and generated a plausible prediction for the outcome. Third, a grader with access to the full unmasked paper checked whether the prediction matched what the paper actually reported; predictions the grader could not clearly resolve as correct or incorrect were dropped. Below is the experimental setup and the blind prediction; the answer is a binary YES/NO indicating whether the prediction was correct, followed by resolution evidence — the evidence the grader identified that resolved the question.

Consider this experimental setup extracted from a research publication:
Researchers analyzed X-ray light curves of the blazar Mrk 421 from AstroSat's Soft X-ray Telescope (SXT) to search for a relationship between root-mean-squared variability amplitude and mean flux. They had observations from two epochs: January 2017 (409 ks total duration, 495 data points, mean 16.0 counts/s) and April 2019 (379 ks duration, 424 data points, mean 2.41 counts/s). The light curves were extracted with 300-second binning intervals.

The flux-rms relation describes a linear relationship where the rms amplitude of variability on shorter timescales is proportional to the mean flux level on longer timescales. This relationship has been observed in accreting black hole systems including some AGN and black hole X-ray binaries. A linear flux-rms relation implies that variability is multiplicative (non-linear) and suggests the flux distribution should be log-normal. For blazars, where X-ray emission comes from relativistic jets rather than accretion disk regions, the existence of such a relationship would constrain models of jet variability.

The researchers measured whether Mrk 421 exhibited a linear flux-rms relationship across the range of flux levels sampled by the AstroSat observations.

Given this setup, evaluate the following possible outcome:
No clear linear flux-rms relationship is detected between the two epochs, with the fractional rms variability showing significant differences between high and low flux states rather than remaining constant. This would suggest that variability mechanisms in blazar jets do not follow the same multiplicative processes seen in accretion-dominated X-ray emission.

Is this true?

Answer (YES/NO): NO